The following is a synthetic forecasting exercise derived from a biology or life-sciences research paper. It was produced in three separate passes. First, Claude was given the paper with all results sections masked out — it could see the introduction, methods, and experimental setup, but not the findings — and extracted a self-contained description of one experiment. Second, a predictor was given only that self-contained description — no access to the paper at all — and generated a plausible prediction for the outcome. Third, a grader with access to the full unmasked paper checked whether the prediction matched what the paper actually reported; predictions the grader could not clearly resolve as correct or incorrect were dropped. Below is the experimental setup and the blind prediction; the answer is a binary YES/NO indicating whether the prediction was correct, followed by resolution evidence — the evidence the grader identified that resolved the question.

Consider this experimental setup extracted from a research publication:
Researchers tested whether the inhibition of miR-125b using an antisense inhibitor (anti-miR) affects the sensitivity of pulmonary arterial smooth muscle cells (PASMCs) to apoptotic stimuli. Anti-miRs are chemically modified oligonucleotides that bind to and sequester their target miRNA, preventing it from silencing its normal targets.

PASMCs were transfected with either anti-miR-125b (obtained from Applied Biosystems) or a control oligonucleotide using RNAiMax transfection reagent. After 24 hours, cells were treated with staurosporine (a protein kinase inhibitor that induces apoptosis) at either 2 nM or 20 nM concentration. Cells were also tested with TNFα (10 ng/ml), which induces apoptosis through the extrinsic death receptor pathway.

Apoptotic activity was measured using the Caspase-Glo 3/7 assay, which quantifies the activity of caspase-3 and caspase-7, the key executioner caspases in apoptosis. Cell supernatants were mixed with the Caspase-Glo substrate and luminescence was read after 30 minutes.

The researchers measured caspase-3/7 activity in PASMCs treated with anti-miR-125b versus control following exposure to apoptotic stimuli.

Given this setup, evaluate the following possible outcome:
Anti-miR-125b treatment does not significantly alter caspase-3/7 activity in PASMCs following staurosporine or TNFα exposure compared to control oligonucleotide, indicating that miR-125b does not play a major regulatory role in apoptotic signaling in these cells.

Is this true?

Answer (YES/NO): NO